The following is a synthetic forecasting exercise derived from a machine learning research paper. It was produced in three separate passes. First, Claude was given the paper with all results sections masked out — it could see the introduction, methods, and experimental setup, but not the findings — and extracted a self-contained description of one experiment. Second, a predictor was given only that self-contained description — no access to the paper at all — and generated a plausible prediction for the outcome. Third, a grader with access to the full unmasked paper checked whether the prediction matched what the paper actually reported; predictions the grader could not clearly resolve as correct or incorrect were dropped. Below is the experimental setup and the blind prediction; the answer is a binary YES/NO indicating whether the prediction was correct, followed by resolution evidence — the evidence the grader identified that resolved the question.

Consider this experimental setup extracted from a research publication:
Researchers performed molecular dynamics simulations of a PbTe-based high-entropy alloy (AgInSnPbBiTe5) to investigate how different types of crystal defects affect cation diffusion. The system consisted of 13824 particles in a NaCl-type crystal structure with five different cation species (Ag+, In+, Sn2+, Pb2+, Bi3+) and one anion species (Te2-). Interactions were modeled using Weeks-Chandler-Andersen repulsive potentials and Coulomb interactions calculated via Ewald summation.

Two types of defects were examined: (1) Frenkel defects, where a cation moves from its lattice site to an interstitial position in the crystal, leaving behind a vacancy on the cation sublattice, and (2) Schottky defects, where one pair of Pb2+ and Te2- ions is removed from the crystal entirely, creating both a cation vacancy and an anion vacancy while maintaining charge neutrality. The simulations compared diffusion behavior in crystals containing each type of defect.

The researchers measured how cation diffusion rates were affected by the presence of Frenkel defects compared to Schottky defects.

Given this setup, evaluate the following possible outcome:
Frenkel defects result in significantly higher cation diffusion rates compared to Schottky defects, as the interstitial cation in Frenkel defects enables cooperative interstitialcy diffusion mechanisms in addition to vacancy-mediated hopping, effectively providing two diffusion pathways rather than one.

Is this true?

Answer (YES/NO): YES